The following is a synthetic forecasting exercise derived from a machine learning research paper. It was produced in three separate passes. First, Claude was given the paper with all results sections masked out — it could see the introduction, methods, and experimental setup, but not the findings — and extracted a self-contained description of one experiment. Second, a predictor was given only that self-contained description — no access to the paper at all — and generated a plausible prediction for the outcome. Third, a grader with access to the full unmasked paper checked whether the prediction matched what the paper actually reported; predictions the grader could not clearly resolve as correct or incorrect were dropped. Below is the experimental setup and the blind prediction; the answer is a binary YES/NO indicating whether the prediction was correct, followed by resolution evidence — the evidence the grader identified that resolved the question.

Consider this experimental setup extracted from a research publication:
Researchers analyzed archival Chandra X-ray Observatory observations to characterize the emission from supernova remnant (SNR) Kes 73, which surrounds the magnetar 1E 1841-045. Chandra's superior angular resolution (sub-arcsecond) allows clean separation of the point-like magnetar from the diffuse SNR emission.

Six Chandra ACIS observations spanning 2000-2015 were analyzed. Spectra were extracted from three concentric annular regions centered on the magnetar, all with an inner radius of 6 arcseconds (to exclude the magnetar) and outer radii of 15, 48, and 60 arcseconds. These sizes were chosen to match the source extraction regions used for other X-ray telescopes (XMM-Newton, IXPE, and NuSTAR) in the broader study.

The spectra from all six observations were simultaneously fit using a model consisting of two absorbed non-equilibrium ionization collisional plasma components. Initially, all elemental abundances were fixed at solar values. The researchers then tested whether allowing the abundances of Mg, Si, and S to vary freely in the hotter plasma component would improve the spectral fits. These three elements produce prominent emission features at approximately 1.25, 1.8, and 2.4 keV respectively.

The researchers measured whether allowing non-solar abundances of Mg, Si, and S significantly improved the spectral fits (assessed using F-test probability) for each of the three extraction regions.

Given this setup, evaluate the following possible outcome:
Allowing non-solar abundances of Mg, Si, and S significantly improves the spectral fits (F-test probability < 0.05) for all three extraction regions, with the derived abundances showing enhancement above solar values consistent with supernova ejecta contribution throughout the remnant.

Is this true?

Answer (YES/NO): NO